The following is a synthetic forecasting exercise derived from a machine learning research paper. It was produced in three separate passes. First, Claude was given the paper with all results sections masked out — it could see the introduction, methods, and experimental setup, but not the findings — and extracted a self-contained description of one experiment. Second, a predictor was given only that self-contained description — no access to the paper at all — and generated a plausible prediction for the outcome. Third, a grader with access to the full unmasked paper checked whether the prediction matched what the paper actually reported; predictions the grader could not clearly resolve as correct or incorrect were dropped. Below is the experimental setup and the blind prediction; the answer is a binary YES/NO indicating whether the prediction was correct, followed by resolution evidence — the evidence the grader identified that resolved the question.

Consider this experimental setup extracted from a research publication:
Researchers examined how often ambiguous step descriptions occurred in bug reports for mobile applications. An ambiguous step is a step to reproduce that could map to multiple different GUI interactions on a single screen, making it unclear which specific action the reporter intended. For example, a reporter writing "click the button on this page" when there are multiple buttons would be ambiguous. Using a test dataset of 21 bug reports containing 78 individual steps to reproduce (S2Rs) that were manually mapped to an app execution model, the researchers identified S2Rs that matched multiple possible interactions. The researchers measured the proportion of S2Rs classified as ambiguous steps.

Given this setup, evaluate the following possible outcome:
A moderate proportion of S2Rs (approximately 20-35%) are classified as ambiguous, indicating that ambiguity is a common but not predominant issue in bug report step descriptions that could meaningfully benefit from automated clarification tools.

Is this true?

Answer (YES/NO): NO